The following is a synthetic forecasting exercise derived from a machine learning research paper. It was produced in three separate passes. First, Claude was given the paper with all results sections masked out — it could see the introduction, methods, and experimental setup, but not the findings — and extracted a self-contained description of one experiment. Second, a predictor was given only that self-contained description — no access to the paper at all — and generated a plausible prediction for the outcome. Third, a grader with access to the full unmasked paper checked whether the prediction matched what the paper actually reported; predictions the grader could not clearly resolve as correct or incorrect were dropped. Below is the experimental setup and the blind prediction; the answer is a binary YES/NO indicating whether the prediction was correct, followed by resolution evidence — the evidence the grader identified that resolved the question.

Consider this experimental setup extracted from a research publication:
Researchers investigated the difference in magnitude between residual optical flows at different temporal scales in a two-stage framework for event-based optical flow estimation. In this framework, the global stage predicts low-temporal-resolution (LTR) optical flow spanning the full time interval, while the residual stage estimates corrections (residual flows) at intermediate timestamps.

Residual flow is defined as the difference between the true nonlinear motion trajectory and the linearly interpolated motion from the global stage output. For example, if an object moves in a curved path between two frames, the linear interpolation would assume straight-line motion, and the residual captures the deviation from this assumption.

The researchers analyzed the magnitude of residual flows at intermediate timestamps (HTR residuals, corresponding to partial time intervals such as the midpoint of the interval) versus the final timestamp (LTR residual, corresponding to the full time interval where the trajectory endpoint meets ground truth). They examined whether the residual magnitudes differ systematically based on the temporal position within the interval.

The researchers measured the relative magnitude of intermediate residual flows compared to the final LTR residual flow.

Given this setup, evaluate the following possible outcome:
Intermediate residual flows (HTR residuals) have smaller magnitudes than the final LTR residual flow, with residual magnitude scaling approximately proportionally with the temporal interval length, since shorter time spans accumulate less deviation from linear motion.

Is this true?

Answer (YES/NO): NO